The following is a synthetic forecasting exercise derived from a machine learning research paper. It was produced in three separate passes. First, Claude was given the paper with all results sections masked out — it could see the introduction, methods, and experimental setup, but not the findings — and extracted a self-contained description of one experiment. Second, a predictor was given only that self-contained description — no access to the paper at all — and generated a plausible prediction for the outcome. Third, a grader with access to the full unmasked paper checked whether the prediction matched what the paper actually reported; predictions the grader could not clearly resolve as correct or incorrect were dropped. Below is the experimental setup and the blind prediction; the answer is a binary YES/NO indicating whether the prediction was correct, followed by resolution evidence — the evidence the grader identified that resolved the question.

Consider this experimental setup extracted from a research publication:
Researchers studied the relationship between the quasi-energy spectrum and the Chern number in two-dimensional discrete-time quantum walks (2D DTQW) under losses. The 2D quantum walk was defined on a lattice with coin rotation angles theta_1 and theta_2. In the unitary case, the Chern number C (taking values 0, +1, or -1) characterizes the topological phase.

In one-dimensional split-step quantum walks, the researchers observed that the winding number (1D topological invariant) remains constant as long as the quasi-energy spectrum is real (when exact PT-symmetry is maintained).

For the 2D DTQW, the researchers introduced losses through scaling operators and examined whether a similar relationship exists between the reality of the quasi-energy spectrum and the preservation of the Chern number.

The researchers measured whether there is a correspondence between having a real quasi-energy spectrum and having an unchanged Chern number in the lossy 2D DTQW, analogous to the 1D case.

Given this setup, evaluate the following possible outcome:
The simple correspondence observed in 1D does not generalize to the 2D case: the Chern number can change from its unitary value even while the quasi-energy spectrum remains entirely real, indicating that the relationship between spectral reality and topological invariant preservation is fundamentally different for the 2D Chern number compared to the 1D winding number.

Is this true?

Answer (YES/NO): NO